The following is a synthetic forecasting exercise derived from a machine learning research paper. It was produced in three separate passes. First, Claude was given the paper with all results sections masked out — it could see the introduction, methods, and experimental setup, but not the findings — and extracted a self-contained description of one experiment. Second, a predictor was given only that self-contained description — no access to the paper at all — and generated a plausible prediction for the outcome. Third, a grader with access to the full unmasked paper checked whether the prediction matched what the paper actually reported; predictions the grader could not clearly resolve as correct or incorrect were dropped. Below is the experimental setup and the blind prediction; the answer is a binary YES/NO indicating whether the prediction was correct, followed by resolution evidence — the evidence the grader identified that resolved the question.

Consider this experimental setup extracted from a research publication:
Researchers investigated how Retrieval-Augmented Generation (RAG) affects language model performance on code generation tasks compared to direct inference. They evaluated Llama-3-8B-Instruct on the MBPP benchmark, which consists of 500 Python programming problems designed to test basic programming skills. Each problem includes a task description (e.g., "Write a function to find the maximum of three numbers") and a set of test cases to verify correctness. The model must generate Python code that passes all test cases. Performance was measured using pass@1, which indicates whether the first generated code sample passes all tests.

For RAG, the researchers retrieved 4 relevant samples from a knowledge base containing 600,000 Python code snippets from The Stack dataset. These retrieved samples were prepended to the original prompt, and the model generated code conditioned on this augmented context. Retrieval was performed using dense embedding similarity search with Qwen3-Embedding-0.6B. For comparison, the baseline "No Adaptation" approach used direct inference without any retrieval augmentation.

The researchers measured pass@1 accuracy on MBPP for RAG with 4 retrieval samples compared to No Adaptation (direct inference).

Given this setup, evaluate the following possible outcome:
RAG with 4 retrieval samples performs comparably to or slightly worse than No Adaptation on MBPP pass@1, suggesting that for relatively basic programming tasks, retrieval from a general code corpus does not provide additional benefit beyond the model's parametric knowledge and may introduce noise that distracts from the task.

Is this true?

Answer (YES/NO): NO